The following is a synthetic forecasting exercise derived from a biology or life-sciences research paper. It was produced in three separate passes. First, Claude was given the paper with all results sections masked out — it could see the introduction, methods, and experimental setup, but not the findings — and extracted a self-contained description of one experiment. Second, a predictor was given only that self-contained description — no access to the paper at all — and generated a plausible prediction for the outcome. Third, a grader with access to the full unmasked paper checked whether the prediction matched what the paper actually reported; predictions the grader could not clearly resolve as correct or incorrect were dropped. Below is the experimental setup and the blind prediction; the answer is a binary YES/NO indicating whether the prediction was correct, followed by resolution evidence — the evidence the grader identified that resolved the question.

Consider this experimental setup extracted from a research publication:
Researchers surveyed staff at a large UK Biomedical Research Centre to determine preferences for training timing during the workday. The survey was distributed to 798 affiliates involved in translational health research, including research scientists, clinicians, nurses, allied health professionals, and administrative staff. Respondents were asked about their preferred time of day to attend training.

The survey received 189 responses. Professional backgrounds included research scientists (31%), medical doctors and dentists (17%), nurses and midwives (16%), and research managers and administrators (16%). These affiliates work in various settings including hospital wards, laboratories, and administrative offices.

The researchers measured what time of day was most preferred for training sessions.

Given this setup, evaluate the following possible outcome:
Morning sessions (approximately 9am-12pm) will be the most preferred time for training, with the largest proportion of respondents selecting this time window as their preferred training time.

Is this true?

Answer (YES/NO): YES